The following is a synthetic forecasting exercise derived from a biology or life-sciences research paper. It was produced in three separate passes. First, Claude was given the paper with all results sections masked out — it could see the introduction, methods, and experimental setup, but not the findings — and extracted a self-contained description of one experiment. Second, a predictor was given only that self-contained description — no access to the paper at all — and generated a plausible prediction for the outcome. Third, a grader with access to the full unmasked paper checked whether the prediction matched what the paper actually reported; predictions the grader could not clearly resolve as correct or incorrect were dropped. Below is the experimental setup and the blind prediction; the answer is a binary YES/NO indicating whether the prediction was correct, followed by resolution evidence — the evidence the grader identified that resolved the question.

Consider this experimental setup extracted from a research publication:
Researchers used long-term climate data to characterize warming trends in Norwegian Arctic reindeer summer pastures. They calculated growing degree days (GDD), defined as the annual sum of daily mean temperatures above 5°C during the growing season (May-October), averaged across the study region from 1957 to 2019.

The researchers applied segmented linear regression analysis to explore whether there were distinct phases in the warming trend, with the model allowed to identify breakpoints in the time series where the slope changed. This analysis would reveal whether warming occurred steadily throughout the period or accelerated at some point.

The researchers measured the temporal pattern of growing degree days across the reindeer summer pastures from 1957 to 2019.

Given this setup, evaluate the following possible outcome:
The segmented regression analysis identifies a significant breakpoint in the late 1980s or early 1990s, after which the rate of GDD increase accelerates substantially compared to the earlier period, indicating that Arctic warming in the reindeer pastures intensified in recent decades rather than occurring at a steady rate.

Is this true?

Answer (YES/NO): NO